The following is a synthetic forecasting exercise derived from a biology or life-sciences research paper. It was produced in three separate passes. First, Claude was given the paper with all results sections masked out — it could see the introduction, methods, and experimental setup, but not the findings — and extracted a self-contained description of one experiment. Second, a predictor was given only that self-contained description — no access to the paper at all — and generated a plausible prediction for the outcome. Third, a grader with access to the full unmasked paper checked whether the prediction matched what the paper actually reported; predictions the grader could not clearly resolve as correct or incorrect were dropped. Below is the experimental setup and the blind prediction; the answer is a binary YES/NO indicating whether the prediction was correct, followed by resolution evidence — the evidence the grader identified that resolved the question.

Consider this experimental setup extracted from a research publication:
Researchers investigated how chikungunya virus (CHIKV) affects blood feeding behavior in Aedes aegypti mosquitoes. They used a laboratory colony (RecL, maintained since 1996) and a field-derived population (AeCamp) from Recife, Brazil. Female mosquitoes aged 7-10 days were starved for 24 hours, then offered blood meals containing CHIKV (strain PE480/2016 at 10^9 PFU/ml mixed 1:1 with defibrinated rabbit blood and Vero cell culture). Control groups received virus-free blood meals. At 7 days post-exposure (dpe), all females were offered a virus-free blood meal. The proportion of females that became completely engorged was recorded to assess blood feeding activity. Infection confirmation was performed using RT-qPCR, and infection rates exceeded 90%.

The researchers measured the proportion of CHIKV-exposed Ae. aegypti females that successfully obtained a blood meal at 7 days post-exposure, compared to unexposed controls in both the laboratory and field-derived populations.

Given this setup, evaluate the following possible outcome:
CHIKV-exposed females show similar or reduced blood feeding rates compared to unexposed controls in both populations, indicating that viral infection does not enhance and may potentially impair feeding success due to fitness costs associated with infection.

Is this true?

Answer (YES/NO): YES